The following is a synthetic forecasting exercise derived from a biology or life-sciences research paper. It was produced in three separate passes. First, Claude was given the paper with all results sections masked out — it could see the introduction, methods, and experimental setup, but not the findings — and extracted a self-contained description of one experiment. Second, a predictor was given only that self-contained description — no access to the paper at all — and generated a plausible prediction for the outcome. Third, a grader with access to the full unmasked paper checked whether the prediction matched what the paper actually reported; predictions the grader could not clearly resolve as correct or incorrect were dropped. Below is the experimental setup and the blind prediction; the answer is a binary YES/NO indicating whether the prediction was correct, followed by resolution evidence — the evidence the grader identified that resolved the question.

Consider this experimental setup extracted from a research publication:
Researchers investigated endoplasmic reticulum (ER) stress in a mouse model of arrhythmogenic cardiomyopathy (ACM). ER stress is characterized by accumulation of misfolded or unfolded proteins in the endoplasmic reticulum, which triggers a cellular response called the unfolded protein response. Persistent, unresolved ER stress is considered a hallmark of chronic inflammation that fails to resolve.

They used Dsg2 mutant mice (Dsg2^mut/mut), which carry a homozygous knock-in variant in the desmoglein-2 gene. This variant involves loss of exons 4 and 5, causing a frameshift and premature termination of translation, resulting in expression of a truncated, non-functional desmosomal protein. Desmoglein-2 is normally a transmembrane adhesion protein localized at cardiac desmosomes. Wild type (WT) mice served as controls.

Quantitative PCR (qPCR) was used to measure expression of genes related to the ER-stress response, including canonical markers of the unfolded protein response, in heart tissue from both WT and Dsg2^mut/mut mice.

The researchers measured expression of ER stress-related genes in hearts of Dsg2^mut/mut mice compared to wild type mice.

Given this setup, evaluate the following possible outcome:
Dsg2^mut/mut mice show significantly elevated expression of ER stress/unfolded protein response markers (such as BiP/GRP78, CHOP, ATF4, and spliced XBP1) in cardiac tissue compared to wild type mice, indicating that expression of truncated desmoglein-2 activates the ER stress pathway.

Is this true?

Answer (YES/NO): YES